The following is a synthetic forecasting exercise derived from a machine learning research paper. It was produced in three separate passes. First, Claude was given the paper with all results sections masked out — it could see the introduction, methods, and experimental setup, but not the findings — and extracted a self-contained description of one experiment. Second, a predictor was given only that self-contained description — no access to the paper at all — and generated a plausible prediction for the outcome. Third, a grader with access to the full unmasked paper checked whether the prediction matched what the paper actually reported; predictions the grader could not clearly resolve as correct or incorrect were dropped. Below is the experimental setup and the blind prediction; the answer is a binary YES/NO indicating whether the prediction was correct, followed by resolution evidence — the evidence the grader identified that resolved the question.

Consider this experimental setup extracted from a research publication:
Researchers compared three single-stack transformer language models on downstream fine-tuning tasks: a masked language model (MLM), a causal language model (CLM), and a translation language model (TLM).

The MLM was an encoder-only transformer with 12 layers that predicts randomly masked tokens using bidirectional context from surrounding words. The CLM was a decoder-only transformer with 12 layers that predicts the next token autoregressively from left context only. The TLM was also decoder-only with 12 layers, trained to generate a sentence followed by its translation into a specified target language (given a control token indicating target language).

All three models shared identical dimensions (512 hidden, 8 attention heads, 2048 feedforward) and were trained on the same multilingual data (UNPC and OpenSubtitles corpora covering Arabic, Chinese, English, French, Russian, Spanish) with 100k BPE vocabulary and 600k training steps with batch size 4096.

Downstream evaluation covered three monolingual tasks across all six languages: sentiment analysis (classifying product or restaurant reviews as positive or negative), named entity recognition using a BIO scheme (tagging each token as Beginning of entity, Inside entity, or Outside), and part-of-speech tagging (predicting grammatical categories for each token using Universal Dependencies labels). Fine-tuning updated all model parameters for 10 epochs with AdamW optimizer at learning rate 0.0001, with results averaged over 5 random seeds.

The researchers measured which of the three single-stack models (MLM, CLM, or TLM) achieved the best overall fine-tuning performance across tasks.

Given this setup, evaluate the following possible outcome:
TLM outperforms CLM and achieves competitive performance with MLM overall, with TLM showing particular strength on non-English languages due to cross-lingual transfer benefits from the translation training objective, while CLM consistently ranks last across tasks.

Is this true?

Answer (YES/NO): NO